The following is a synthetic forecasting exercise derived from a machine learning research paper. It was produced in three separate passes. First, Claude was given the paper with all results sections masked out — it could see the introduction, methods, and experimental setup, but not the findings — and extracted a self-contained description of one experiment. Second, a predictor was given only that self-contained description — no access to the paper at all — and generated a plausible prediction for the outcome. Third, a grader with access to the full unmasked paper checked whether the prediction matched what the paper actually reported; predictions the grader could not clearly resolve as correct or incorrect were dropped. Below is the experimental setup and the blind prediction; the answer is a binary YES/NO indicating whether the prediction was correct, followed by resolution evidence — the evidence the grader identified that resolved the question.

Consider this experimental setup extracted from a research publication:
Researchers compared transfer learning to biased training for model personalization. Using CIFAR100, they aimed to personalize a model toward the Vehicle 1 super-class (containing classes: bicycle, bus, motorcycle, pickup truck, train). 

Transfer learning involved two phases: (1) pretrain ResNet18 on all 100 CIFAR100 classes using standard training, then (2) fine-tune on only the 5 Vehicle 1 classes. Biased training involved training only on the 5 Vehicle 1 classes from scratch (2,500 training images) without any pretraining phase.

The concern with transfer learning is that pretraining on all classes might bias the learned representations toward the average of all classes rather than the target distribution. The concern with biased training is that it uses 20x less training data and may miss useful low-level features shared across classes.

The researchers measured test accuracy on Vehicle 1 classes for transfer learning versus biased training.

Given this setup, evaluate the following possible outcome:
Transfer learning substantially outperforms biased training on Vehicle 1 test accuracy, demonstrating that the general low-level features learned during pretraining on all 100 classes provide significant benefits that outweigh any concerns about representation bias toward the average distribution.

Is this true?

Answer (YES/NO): NO